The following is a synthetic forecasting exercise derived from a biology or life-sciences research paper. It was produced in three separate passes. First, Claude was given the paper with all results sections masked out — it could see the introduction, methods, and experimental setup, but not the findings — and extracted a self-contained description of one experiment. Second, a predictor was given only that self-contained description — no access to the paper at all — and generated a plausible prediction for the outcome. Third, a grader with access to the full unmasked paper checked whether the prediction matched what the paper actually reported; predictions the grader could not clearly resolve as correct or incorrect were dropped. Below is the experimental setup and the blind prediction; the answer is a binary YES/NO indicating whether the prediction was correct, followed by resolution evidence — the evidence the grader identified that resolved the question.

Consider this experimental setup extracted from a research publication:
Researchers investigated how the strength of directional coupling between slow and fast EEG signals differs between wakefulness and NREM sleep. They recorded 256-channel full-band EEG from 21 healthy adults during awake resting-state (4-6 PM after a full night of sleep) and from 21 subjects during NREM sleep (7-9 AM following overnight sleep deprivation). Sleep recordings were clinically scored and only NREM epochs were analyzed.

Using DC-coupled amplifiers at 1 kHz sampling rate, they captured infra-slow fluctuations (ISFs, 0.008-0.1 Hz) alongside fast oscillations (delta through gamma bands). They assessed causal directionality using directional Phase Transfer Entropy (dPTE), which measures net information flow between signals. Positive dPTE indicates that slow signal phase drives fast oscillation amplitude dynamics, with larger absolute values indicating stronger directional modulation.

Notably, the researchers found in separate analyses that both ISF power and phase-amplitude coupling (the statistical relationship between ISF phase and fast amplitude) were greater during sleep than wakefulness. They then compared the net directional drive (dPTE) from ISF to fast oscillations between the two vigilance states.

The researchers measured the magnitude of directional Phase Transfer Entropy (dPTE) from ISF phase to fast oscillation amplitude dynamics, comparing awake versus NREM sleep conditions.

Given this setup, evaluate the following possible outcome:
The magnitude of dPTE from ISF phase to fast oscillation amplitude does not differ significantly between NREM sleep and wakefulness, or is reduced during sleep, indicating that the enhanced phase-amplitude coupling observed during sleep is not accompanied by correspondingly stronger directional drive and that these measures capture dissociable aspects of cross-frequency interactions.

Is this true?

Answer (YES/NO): YES